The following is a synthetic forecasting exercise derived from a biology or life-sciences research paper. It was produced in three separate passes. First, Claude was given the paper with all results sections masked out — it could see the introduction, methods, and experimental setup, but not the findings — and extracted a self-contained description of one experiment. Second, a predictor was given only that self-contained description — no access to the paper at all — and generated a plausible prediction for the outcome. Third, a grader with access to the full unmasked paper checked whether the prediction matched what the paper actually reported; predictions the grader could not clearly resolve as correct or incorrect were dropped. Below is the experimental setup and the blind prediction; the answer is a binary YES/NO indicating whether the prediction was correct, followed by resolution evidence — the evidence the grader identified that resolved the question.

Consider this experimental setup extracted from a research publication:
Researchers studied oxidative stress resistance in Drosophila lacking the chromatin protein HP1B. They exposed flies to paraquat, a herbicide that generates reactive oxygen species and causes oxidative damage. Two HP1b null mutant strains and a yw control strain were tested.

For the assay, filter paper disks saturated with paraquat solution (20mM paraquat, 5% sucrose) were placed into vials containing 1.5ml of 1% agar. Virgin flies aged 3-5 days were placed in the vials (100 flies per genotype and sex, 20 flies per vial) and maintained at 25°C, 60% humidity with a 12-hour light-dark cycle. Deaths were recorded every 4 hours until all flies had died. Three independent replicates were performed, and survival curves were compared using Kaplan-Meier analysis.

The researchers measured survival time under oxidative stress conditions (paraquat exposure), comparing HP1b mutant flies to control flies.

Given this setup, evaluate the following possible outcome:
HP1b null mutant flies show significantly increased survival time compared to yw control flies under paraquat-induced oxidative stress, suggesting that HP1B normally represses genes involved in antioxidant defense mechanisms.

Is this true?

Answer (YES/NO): NO